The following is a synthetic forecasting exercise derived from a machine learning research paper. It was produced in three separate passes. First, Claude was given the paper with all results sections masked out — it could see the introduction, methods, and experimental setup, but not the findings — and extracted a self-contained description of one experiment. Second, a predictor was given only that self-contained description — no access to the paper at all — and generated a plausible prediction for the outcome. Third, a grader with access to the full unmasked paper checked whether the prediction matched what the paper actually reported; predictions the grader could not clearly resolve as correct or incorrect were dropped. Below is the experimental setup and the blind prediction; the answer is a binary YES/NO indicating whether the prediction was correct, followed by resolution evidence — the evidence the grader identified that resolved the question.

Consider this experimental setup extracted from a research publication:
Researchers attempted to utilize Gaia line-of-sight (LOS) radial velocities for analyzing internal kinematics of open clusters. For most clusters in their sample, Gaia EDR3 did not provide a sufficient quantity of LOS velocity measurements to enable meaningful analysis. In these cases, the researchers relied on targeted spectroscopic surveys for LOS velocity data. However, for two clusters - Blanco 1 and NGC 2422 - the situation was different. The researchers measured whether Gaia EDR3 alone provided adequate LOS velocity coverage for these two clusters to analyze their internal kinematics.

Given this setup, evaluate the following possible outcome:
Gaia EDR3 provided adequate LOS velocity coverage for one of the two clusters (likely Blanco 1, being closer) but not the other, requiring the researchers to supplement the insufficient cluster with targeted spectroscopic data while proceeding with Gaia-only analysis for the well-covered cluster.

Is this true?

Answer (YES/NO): NO